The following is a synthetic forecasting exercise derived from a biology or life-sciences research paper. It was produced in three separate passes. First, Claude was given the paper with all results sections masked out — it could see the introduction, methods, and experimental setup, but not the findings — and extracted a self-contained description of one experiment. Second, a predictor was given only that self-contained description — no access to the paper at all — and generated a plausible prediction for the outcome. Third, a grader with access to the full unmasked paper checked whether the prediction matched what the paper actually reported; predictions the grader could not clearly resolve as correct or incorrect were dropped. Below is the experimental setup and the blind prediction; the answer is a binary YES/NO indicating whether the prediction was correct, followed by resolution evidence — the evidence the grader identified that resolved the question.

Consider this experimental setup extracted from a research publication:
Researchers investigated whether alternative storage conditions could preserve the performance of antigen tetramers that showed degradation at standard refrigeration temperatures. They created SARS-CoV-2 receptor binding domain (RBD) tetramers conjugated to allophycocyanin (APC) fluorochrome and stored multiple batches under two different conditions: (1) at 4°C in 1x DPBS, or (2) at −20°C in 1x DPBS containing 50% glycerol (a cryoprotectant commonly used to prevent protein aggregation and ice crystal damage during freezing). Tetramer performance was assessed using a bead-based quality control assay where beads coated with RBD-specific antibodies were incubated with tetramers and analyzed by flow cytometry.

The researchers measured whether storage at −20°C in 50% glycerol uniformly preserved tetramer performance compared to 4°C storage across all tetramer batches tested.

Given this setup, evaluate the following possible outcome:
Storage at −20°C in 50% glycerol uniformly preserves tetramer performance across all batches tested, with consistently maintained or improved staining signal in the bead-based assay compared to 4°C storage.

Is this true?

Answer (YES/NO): NO